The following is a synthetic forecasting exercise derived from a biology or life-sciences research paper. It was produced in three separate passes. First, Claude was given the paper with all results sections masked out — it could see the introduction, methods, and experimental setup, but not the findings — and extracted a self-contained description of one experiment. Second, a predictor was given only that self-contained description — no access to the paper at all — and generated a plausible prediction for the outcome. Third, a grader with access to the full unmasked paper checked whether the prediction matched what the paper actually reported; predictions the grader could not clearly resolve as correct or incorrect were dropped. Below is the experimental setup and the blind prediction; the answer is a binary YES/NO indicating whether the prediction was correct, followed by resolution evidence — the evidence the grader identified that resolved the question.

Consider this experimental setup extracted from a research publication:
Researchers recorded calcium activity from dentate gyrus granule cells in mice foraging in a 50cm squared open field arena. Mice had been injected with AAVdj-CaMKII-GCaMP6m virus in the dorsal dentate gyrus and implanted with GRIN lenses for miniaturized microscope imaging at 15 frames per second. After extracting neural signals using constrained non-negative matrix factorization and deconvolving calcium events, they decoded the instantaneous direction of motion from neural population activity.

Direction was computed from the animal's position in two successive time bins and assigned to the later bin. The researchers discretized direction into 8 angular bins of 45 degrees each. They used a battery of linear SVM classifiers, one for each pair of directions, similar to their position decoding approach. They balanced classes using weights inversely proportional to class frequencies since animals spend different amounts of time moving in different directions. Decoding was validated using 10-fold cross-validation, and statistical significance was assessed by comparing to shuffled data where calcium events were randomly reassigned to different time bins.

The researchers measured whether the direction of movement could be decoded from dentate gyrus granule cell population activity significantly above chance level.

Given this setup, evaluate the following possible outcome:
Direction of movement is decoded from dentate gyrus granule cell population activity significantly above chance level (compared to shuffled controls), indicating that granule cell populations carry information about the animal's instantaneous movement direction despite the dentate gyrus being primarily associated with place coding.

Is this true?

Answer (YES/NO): YES